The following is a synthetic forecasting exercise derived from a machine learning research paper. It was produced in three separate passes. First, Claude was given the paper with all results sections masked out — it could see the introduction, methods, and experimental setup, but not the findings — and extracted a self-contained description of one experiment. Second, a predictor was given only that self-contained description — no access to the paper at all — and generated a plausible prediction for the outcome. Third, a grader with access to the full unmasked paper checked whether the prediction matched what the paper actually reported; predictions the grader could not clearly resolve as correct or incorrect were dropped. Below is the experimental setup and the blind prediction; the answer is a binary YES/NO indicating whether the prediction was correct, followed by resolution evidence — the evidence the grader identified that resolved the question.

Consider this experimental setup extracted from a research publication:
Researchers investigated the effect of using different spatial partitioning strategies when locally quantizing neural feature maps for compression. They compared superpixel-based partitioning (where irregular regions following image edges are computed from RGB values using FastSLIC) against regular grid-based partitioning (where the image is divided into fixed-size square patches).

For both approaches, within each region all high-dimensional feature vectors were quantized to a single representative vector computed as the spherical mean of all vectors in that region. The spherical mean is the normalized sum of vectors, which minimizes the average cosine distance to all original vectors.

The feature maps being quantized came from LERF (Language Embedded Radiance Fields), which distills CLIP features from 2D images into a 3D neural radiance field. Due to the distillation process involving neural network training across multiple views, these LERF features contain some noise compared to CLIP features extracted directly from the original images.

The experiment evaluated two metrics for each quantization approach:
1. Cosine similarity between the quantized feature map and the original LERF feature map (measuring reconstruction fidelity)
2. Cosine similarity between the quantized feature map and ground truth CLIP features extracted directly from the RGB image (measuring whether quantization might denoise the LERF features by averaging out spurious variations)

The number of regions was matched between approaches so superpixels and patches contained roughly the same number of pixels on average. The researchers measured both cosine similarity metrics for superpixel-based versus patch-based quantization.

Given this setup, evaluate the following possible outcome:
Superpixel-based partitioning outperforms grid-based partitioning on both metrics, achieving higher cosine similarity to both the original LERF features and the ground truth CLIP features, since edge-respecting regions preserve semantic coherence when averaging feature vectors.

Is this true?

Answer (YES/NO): NO